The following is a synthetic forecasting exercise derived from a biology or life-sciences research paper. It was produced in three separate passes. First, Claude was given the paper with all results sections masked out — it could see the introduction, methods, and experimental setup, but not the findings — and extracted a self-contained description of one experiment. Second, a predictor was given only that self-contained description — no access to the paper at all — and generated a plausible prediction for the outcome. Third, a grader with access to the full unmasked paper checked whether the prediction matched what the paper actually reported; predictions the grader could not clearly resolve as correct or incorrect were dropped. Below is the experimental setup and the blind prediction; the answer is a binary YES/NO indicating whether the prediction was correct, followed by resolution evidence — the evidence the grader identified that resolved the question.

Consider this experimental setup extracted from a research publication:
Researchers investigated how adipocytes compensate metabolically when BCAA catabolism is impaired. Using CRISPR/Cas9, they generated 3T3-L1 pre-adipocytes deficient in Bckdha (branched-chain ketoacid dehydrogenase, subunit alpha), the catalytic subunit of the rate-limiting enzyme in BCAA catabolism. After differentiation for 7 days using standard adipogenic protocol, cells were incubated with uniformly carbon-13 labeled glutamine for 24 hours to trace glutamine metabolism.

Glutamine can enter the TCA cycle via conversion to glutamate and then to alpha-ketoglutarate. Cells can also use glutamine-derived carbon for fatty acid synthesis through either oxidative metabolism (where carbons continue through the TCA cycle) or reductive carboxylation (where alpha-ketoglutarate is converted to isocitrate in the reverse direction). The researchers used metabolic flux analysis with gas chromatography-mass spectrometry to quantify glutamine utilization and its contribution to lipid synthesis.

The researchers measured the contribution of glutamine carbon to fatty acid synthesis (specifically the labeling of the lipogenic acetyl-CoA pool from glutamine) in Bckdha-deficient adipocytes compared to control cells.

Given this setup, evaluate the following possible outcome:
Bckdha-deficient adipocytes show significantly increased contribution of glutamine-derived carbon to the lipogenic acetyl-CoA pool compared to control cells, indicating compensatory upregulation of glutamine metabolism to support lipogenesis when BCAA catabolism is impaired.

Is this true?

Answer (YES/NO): YES